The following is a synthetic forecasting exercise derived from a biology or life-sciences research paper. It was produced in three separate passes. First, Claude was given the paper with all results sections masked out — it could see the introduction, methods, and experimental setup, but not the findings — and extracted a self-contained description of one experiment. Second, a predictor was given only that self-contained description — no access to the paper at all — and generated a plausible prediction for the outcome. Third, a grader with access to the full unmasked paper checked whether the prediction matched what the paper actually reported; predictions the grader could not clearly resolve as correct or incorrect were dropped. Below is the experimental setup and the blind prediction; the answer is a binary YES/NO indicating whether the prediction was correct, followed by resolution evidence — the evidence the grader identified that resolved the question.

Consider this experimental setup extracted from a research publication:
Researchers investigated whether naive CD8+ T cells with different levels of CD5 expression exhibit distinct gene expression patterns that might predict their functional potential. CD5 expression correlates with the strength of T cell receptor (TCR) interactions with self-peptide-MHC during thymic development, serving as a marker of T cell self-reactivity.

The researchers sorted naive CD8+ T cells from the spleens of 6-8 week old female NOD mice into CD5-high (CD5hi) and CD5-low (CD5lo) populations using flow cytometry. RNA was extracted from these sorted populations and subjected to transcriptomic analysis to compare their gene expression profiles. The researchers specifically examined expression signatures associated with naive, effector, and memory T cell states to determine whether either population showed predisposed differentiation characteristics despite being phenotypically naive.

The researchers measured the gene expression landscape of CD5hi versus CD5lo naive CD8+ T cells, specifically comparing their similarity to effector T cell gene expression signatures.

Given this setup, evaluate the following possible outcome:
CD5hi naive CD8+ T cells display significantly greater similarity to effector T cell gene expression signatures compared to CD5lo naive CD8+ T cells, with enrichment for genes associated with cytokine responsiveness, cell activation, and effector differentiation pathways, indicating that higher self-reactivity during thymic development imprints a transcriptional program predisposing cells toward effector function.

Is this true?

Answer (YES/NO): YES